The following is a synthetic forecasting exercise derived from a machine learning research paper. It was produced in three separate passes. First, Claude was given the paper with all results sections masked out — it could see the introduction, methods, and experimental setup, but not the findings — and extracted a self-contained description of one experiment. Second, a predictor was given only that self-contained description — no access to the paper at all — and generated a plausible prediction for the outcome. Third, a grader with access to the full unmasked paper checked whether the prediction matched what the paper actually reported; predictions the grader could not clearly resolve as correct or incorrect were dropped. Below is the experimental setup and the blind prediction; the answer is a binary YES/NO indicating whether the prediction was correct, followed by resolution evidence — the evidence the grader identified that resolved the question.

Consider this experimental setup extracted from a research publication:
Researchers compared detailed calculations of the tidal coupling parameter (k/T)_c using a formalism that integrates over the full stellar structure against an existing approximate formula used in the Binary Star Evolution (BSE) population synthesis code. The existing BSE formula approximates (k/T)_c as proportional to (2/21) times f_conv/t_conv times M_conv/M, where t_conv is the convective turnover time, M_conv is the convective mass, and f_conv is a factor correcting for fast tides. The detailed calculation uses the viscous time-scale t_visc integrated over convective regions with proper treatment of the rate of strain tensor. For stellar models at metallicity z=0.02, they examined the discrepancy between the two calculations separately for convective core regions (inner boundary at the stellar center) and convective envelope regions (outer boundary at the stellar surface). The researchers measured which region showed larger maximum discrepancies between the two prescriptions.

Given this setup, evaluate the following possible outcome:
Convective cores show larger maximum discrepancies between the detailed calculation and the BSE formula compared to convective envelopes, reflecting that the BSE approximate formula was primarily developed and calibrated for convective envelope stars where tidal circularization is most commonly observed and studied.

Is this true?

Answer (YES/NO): YES